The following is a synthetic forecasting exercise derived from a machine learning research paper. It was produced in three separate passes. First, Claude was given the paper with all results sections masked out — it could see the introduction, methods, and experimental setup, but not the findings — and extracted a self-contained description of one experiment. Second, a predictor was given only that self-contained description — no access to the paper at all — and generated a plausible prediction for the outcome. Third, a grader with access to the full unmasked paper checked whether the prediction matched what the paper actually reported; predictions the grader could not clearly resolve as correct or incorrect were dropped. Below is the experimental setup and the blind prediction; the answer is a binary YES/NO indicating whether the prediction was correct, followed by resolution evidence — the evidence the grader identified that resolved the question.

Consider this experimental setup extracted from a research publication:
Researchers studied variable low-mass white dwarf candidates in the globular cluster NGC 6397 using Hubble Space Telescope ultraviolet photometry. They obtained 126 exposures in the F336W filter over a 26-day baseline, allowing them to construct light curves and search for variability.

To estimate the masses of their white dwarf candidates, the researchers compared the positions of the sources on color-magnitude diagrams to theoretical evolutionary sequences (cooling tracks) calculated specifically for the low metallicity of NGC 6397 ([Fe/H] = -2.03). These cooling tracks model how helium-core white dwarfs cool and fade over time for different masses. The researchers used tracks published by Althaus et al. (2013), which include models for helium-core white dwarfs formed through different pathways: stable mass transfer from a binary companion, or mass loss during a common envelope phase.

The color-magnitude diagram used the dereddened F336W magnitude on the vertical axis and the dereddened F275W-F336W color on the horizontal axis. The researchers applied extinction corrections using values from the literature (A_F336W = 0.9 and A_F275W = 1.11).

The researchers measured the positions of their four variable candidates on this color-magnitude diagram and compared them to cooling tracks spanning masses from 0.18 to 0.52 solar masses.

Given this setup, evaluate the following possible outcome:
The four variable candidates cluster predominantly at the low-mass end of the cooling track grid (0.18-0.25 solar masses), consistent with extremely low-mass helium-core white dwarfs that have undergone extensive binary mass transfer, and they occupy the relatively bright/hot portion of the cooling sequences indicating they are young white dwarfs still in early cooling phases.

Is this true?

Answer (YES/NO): NO